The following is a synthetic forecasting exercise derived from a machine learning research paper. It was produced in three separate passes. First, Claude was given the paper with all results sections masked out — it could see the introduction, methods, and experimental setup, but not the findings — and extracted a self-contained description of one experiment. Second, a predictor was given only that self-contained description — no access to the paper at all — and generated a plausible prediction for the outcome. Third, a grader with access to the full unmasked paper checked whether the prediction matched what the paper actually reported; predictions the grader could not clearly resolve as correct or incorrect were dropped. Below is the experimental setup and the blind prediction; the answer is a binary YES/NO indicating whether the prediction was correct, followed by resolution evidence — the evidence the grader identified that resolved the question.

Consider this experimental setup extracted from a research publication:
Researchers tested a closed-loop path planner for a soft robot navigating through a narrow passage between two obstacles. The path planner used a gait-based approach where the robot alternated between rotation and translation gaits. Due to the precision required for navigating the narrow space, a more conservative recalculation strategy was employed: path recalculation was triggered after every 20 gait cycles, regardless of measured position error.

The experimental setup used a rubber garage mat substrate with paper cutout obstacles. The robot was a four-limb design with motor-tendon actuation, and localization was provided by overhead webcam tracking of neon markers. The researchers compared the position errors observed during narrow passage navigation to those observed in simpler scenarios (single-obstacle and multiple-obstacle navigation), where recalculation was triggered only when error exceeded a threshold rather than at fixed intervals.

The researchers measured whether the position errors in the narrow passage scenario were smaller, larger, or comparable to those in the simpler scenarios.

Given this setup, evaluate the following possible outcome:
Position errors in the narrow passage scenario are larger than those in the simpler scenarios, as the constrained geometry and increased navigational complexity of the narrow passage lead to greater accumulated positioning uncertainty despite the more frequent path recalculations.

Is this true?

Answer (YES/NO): NO